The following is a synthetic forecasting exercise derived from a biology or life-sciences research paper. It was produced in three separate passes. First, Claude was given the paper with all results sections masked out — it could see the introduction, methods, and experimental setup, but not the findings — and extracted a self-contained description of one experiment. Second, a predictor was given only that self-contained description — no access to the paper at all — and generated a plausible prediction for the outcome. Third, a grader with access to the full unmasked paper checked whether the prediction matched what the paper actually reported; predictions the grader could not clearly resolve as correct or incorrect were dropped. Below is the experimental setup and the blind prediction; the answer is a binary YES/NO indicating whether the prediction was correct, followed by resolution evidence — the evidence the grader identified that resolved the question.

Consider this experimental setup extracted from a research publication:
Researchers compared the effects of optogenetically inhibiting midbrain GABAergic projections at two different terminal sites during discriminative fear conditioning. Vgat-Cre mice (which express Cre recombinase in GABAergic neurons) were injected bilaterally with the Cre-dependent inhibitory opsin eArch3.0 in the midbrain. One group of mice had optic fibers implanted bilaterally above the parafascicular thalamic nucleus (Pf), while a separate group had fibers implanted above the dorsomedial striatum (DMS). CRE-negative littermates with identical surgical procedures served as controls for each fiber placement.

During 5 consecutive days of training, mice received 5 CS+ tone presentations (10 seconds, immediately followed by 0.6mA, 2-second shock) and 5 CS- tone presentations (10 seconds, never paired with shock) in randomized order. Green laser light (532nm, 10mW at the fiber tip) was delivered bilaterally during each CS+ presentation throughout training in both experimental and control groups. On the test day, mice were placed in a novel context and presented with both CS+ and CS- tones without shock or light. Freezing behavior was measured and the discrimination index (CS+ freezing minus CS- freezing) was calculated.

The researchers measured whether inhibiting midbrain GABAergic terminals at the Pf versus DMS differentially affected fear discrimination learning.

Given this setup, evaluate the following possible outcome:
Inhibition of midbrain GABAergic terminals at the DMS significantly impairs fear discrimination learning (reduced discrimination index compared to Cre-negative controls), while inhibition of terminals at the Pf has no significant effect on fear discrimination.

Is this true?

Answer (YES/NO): NO